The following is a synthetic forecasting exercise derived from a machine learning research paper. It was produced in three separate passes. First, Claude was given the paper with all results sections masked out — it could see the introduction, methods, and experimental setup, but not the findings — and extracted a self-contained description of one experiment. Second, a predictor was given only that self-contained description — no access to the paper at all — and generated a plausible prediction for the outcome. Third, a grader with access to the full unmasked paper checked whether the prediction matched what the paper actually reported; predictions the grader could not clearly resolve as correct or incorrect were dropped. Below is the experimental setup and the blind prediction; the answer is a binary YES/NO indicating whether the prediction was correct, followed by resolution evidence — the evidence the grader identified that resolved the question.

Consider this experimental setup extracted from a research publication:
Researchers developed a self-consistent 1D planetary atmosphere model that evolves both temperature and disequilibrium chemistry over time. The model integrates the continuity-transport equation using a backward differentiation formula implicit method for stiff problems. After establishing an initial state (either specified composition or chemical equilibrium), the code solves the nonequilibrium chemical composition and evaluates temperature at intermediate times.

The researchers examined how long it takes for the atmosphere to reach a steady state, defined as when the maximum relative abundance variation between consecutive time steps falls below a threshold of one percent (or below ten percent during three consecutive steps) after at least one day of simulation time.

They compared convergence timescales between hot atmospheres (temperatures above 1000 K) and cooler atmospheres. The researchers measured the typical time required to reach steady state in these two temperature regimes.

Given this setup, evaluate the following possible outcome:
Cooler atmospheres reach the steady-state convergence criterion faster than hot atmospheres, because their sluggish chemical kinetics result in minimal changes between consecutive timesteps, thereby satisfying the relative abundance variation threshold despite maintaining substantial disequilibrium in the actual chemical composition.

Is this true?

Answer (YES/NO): NO